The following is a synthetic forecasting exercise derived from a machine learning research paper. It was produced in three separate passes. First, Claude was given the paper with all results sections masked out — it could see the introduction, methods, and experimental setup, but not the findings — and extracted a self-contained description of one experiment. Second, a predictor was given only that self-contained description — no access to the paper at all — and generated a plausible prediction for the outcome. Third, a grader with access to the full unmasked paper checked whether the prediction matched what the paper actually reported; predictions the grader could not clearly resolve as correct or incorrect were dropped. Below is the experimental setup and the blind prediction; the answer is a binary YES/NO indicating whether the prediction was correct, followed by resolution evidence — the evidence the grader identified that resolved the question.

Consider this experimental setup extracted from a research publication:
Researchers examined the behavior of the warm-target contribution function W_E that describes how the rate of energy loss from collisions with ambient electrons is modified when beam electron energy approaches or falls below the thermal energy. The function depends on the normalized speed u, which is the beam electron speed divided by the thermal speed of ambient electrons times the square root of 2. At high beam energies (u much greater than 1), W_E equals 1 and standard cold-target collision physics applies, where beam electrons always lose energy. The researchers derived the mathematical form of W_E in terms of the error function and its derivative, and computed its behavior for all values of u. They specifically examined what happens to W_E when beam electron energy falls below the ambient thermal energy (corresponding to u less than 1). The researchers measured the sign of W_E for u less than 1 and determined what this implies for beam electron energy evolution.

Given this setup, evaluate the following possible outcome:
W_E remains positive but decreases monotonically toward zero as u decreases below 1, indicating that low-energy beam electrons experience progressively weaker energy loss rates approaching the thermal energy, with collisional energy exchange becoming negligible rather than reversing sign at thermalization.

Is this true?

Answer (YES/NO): NO